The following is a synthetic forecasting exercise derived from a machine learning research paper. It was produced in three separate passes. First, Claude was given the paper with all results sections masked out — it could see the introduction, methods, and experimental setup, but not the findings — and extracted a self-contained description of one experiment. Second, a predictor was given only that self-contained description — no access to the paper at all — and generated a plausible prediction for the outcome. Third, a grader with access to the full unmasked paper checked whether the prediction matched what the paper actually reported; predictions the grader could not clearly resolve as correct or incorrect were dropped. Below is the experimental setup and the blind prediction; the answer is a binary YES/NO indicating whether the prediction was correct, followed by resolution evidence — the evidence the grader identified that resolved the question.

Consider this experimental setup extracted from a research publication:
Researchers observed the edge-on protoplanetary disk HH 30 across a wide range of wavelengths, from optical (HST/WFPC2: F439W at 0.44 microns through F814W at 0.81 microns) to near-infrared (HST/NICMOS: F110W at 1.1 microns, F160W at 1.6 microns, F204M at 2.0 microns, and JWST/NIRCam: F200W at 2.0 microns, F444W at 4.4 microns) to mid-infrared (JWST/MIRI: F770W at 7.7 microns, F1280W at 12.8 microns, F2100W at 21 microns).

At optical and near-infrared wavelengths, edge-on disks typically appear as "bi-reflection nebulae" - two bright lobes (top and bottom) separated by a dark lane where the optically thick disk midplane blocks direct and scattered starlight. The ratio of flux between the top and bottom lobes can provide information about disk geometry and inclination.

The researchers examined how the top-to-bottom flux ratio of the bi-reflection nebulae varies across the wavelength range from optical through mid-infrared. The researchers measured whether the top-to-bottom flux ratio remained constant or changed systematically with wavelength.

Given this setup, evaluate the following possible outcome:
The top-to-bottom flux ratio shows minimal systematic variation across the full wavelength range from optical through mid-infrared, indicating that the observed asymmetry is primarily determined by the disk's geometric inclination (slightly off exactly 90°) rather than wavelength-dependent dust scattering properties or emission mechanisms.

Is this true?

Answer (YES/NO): NO